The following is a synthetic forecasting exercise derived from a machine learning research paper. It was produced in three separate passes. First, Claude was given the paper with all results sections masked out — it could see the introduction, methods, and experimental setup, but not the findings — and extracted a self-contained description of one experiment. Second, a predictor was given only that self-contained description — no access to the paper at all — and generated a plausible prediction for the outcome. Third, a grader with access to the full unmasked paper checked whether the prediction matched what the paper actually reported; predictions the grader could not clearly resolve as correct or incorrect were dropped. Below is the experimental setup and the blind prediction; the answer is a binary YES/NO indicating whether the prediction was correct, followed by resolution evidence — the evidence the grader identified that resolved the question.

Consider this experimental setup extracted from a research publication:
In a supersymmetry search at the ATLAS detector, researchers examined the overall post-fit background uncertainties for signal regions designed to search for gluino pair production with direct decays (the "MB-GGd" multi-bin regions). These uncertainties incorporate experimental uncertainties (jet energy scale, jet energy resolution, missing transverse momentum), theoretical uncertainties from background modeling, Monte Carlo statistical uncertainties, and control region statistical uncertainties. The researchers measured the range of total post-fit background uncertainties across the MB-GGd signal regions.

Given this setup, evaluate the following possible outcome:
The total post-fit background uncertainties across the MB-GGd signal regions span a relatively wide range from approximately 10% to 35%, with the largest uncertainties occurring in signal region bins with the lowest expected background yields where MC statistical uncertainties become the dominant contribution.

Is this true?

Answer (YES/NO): NO